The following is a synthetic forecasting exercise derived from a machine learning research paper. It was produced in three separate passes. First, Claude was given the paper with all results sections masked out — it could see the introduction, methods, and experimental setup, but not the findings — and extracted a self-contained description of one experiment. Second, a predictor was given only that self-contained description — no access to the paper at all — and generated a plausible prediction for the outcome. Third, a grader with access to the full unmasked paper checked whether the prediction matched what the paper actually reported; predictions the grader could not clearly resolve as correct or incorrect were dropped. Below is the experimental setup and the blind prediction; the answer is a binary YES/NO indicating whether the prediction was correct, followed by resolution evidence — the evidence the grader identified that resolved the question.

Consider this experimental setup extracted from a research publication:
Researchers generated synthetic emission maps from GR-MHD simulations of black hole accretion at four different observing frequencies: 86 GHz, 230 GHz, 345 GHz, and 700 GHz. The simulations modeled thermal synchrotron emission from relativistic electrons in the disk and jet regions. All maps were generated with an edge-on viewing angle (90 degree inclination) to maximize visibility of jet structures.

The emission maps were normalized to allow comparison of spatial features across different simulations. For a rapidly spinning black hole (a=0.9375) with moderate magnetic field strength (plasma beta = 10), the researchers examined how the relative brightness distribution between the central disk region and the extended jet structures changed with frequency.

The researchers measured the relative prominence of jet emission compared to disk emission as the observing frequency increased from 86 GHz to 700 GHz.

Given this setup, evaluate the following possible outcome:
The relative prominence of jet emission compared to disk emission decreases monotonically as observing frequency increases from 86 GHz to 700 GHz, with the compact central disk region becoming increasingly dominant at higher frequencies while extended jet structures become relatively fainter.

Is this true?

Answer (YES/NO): YES